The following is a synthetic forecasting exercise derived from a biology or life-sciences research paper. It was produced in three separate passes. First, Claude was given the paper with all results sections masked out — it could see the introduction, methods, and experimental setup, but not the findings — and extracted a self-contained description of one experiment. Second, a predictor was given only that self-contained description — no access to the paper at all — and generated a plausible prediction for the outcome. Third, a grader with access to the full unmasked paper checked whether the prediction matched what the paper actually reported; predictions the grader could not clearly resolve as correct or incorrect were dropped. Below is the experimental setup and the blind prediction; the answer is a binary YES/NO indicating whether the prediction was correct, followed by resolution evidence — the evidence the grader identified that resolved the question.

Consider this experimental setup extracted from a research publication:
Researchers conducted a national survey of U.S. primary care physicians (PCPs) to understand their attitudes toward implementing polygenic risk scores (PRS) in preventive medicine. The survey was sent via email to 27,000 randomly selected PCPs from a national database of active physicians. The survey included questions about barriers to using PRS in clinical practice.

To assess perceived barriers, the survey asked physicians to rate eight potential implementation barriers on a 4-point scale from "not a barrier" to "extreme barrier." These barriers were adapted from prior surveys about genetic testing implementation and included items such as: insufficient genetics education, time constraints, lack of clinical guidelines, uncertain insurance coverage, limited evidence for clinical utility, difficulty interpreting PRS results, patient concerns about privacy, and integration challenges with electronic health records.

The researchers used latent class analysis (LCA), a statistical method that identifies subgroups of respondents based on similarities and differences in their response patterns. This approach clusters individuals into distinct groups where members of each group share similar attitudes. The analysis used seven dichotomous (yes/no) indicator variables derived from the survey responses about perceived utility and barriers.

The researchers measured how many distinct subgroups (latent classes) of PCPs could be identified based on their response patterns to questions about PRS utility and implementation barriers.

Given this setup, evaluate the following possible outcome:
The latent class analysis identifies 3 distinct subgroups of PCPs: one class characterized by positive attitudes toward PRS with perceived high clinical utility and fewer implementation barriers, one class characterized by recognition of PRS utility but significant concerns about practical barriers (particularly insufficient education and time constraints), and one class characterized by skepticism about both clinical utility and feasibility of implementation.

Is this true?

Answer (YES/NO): NO